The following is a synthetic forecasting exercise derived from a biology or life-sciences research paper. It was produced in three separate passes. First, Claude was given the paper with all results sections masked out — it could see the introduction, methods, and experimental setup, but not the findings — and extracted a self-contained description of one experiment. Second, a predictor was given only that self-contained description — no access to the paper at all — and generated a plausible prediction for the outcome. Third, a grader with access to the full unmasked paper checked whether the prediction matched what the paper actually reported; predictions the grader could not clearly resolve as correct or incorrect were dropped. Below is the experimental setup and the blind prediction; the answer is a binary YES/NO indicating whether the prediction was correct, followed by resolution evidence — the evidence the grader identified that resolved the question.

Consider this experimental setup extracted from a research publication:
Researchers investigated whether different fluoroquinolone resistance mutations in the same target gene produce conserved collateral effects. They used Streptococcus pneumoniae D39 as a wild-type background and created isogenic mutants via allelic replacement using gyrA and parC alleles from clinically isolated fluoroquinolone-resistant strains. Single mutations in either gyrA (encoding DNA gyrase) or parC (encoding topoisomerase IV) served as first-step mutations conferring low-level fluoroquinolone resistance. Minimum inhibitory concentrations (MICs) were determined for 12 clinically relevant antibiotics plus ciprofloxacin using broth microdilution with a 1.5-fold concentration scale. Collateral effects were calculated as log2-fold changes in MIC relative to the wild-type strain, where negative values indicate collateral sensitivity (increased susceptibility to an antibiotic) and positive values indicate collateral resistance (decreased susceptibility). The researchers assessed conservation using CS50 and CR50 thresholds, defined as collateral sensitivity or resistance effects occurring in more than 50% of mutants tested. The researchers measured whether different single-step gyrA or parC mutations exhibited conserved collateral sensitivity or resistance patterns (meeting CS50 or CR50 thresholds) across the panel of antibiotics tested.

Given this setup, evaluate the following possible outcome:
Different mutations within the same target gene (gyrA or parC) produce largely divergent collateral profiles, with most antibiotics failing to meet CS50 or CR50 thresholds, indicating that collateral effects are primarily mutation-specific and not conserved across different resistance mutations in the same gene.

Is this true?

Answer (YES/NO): NO